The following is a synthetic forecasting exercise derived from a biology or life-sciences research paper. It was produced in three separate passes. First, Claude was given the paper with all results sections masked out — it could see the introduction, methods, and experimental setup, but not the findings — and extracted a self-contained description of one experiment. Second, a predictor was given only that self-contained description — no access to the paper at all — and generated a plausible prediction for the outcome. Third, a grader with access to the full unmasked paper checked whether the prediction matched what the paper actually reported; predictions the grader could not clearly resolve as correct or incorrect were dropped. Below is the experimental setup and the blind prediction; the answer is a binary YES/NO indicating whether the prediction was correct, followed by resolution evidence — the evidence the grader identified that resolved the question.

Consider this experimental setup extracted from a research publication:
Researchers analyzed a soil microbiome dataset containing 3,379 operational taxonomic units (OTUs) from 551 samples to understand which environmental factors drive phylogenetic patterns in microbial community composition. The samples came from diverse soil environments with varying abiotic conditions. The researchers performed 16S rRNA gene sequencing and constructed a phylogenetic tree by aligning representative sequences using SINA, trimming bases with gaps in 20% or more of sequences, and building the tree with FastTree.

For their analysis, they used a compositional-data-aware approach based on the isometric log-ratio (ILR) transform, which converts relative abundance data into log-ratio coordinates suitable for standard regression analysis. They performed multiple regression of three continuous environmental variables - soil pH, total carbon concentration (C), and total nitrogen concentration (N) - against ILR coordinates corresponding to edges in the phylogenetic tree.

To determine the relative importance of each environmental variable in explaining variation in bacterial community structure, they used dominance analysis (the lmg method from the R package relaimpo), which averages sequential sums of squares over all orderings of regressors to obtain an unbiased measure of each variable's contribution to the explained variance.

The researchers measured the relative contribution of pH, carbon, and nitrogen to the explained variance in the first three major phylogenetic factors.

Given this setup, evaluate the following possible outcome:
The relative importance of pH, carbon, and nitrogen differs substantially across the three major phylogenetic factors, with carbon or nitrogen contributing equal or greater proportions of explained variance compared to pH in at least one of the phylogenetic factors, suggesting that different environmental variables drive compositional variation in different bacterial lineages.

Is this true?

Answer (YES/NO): NO